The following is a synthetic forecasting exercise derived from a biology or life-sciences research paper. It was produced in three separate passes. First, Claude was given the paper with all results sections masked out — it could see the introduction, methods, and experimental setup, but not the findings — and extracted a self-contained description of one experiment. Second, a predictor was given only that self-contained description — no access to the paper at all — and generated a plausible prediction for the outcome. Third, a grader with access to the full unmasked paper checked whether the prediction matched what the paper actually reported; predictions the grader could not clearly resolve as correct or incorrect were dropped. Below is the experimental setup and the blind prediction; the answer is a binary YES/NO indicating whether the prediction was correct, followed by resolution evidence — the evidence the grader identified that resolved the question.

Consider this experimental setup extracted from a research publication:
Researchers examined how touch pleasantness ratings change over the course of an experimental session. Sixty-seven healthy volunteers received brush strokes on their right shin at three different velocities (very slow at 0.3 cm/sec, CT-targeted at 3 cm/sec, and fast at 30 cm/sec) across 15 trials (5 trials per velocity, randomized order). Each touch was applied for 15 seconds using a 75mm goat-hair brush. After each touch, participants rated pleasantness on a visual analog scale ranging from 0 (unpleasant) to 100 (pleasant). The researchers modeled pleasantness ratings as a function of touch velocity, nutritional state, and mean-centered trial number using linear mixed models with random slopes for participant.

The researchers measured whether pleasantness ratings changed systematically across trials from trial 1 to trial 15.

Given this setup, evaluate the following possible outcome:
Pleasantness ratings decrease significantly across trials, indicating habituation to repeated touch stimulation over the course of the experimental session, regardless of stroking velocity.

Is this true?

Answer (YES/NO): YES